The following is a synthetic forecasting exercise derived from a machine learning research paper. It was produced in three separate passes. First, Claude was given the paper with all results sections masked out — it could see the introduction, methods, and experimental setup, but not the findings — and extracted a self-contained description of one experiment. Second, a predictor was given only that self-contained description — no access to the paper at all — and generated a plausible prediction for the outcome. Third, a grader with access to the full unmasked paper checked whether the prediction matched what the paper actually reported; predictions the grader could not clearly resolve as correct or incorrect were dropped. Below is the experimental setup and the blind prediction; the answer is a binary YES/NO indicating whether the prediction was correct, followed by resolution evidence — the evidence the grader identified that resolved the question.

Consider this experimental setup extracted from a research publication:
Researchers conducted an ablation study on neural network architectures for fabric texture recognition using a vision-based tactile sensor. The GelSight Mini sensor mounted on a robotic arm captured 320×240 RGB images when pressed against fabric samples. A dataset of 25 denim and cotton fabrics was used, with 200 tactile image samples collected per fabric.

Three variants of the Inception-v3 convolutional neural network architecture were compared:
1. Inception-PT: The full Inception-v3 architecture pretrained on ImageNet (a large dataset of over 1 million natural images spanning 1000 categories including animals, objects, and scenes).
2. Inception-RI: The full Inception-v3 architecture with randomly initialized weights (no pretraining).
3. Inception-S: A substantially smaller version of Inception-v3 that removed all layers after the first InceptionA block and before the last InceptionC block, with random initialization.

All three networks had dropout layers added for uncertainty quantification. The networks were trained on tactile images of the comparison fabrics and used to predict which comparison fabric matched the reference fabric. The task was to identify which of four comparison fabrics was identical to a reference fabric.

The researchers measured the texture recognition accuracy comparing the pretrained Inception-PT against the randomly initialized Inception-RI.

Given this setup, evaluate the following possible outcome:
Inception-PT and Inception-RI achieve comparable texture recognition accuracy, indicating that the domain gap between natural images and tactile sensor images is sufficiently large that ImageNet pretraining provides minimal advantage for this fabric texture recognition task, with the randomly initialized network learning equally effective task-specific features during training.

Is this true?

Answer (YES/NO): YES